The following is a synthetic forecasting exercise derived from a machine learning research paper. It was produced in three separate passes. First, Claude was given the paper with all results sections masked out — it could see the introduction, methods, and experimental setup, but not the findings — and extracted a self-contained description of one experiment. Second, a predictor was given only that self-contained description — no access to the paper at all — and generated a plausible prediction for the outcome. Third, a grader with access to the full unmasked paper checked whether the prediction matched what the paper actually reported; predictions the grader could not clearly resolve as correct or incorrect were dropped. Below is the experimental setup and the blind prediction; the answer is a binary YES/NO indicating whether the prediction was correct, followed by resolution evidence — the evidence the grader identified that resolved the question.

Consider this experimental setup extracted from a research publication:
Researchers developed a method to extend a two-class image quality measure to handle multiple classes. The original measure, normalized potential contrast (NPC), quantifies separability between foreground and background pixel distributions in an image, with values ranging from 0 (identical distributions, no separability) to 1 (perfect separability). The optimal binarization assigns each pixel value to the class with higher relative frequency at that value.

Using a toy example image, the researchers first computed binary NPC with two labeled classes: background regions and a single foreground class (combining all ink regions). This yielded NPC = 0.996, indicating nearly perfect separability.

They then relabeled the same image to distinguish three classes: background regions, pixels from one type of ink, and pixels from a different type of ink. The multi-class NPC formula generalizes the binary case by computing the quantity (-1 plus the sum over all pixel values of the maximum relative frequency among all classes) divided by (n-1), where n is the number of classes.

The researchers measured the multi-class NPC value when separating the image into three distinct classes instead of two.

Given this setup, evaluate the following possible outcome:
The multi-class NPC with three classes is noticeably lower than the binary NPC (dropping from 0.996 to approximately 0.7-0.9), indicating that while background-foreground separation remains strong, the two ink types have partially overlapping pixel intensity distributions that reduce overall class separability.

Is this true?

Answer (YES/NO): YES